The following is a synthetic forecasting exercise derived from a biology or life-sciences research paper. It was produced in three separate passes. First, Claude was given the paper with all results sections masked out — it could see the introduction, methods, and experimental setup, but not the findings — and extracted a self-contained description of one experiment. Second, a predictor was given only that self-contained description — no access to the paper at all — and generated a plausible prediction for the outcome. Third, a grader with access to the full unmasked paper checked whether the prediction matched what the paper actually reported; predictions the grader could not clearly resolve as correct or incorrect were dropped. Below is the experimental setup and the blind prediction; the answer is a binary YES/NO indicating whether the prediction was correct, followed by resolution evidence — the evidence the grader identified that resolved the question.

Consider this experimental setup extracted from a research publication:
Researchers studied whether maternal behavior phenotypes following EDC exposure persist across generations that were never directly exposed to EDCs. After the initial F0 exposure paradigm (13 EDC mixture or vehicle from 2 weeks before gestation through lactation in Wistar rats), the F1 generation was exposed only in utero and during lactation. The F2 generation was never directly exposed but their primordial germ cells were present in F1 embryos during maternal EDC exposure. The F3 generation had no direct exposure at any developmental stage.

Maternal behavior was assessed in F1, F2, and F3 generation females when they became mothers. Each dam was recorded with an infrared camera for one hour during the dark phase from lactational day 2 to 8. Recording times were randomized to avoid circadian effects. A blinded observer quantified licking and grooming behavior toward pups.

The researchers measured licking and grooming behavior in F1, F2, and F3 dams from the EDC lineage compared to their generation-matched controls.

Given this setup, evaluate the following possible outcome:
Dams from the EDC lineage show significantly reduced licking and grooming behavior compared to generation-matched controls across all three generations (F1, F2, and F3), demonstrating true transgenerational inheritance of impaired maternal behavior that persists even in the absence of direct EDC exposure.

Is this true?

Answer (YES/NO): NO